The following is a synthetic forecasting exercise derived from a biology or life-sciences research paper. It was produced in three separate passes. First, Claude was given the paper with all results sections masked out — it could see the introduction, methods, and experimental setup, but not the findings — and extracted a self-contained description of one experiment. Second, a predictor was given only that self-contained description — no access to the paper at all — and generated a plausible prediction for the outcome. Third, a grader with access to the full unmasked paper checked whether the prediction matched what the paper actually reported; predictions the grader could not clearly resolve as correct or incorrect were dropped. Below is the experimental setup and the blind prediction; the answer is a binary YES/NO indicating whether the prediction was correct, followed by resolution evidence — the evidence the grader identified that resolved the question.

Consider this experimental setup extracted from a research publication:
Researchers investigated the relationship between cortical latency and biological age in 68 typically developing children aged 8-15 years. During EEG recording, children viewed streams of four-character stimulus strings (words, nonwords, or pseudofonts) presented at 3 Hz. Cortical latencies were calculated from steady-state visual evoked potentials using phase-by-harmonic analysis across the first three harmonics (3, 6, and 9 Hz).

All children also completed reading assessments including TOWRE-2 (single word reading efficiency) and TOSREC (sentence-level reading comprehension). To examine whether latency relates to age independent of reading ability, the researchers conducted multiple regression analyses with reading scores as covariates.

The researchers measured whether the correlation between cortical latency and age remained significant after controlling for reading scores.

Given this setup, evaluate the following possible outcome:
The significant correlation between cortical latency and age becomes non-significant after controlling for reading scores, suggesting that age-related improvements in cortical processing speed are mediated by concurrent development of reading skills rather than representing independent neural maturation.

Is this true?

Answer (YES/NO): NO